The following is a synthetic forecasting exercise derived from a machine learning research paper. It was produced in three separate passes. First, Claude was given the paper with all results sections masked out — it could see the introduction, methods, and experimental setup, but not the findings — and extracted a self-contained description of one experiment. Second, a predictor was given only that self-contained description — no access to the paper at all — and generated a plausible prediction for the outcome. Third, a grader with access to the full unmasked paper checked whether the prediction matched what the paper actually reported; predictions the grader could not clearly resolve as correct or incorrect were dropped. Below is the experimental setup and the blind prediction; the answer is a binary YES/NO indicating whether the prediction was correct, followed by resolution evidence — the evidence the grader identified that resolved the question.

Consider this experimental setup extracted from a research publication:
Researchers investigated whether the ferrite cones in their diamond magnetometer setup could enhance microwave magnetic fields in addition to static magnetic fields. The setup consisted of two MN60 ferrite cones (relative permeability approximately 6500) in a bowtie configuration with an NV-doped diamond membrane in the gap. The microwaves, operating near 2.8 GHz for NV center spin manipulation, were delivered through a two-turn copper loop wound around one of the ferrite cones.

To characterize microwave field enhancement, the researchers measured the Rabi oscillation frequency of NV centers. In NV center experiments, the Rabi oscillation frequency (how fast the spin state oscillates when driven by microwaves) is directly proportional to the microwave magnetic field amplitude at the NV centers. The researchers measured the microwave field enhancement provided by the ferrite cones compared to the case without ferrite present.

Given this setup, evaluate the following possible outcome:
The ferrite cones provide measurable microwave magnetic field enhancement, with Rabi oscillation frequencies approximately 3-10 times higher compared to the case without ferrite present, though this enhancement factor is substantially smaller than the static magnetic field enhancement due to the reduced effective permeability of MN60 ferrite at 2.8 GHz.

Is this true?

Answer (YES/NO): NO